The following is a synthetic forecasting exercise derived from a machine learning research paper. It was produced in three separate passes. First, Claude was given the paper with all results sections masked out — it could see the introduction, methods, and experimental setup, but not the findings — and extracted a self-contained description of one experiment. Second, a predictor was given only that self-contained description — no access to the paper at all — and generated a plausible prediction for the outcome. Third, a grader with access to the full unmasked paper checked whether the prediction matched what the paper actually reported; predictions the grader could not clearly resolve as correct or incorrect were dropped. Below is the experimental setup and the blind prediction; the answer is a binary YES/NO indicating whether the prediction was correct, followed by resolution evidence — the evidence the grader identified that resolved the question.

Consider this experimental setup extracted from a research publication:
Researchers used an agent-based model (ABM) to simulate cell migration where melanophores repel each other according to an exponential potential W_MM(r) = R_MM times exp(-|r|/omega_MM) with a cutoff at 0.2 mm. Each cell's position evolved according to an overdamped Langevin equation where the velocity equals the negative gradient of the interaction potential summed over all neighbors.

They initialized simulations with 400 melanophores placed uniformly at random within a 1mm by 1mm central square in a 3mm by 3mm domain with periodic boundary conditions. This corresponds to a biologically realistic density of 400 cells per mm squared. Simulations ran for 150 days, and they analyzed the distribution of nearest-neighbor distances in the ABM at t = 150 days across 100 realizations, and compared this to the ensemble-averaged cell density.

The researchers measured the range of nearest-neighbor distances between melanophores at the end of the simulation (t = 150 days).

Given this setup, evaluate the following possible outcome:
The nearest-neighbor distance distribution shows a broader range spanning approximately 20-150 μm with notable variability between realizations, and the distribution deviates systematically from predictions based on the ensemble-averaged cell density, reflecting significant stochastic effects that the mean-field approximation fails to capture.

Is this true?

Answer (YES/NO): NO